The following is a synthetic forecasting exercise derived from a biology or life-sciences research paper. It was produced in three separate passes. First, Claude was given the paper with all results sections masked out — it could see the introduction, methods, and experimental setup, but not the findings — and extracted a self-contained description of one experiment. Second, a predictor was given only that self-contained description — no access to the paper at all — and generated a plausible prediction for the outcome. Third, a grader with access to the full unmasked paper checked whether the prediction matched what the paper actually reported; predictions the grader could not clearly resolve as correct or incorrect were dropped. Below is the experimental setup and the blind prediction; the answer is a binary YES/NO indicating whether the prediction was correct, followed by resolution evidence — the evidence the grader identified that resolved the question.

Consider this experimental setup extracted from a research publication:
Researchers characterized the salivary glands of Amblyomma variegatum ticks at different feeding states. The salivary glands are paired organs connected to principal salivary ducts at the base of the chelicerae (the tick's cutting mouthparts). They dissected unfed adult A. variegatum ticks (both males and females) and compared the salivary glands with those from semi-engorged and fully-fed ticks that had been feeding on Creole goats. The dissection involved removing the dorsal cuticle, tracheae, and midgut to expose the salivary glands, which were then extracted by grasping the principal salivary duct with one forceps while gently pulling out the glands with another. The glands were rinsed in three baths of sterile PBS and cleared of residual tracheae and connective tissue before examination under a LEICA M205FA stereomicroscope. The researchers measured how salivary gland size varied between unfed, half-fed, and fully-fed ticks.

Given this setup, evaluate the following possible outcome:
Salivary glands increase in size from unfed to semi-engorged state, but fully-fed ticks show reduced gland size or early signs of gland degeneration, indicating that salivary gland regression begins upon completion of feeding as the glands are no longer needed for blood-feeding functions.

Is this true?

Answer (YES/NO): NO